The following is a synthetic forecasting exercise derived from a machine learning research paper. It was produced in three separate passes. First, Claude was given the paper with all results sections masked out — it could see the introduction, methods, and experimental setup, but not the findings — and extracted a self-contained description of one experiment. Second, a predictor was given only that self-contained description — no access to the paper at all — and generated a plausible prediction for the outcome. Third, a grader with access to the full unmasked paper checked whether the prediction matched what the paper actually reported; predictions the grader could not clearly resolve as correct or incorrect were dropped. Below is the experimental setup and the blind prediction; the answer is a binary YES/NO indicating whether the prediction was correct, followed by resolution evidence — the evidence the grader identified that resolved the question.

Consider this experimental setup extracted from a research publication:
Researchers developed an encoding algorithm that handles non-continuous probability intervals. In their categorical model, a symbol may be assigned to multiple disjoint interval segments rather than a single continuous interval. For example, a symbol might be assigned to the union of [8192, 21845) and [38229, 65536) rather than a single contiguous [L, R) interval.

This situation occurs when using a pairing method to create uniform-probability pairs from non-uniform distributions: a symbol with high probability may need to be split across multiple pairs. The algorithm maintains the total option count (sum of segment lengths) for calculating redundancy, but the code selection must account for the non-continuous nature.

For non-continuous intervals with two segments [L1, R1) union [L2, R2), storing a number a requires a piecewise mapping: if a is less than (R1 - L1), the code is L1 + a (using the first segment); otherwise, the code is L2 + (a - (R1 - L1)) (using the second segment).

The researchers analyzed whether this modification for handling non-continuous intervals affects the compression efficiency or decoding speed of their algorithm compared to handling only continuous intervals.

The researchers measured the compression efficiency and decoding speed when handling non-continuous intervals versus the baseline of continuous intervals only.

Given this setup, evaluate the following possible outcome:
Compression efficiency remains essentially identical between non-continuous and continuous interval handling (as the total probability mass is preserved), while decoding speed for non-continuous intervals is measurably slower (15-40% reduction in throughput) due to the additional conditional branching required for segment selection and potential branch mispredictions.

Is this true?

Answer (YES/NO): NO